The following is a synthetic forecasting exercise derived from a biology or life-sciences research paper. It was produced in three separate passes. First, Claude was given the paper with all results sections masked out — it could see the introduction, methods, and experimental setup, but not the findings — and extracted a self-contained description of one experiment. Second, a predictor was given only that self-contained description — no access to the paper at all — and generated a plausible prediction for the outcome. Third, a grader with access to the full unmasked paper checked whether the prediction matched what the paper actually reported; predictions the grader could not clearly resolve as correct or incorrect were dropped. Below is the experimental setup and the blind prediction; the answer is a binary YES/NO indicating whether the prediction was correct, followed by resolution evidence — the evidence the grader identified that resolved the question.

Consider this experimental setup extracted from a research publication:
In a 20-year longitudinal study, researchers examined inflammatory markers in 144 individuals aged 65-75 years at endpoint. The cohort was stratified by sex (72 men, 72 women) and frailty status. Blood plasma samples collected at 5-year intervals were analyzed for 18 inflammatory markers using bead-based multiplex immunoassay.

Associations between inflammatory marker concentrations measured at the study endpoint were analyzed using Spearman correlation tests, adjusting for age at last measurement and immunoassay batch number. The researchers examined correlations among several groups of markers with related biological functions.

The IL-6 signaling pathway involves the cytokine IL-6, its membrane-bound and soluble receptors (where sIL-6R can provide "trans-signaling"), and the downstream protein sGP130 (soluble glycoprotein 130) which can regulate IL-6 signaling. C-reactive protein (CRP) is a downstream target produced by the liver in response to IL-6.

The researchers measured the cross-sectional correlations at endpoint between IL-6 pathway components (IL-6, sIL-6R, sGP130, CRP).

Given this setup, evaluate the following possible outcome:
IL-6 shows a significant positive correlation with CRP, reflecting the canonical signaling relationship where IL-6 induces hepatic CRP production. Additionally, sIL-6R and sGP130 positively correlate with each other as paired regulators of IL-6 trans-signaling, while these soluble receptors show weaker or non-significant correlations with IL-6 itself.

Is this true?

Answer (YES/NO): NO